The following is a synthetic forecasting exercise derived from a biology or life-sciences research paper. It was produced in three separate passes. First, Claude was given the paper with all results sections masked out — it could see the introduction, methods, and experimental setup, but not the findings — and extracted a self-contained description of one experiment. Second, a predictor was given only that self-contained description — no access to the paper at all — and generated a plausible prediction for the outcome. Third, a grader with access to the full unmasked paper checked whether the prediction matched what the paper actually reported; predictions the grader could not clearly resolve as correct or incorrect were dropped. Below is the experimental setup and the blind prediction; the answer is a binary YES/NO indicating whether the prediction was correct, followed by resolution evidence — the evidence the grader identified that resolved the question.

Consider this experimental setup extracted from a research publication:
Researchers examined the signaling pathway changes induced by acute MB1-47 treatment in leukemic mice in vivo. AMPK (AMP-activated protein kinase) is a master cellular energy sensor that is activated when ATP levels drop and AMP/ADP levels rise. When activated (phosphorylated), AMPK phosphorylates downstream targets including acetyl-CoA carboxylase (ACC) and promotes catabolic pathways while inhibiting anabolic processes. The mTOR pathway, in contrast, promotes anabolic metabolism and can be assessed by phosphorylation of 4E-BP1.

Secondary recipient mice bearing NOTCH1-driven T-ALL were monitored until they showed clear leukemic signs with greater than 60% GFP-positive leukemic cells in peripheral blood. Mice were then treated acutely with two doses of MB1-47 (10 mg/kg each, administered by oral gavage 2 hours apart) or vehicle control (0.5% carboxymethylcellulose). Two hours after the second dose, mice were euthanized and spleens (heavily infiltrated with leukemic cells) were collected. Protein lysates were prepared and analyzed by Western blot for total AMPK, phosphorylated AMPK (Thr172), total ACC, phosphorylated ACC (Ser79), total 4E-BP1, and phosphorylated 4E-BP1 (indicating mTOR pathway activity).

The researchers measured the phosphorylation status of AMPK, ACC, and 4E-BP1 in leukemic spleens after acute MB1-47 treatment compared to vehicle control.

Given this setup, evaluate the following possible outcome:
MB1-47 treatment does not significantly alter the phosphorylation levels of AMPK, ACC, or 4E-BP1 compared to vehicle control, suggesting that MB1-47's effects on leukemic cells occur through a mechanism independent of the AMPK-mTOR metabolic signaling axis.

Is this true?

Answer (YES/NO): NO